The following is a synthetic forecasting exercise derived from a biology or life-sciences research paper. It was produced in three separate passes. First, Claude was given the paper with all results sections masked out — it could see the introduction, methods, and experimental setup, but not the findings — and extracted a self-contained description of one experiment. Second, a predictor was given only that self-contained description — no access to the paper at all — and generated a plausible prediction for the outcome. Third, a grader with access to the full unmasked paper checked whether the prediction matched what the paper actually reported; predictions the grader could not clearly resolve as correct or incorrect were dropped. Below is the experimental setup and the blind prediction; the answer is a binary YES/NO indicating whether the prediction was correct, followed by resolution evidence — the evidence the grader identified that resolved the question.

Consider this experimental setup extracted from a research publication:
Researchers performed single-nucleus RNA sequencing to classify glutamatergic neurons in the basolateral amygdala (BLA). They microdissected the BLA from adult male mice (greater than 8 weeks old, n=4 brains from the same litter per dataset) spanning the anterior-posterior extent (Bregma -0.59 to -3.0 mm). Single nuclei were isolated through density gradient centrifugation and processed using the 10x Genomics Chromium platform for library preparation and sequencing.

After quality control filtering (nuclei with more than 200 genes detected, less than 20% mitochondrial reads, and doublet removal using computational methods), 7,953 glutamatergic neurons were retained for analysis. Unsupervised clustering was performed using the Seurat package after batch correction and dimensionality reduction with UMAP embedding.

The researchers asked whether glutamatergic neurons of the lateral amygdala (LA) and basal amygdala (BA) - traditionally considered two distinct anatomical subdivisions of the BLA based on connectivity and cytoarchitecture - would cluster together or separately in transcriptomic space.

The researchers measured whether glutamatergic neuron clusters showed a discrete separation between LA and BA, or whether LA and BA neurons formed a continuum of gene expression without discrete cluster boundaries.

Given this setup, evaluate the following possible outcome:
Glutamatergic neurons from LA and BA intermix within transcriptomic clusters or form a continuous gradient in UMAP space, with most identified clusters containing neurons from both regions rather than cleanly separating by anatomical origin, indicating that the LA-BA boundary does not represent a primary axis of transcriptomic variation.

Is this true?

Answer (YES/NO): NO